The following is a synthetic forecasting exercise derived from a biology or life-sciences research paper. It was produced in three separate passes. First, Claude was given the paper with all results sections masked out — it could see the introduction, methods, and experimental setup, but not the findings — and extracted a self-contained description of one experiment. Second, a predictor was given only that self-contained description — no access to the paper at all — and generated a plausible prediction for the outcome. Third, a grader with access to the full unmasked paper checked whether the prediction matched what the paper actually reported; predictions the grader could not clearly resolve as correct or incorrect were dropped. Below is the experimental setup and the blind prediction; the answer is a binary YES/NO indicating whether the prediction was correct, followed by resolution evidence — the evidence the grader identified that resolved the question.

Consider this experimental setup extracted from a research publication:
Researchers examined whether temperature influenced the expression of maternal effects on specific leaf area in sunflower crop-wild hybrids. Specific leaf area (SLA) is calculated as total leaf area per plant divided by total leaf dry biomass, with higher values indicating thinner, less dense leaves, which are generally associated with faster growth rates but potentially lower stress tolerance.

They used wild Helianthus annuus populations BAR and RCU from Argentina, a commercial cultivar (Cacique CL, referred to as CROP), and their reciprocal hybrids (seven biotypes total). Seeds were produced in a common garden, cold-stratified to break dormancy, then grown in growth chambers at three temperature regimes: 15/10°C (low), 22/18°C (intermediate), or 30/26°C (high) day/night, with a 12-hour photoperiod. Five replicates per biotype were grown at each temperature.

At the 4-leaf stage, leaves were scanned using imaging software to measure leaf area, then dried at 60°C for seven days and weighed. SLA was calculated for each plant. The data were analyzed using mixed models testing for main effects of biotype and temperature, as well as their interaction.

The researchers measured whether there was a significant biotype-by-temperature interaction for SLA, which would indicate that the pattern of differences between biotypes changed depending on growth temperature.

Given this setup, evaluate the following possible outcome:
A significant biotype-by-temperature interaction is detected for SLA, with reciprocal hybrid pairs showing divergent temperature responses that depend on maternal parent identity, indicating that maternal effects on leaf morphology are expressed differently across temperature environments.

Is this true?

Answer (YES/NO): NO